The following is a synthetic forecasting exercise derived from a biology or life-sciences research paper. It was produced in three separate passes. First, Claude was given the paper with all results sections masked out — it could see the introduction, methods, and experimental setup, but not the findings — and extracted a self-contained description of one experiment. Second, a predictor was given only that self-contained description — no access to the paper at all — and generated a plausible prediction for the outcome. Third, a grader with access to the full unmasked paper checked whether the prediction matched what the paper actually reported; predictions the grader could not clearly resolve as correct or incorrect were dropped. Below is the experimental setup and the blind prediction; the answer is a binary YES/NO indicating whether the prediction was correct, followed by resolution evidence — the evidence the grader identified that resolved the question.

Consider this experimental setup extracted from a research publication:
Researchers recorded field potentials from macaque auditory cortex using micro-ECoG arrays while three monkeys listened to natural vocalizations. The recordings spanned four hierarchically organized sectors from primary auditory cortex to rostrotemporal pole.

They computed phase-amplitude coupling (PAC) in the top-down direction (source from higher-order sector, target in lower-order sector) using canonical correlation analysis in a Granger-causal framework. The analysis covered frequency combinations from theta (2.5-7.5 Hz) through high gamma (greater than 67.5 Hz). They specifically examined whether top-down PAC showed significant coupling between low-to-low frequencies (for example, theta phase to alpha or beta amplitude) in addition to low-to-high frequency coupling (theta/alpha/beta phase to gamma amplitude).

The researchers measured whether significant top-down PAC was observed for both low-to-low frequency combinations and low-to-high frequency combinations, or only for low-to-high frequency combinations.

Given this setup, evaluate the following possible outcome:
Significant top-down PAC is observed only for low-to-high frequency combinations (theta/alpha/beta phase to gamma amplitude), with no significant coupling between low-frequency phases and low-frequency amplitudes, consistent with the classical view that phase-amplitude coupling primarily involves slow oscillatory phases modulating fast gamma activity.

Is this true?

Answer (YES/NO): NO